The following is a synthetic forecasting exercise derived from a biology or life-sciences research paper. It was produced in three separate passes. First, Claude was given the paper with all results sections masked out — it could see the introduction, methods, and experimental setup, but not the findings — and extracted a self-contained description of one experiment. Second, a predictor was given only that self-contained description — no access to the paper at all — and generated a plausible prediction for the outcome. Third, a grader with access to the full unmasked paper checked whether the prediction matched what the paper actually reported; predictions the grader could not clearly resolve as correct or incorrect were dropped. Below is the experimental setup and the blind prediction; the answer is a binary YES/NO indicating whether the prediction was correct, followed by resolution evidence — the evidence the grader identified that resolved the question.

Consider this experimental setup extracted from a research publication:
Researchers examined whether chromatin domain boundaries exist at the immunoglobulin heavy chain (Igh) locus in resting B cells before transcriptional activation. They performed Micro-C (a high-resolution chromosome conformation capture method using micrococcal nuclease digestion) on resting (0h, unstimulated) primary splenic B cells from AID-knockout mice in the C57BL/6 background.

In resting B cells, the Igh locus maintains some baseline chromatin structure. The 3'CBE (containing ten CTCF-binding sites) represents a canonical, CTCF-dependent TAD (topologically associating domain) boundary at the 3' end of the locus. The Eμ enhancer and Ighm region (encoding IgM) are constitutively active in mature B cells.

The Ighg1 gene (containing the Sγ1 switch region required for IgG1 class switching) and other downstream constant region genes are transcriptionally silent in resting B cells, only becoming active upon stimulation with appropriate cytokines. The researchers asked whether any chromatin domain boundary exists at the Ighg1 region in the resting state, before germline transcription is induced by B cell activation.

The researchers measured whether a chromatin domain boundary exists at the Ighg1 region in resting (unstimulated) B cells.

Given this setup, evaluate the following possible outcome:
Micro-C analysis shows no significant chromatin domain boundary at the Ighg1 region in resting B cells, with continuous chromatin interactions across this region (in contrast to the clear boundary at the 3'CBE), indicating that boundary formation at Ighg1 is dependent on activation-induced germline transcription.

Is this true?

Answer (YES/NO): YES